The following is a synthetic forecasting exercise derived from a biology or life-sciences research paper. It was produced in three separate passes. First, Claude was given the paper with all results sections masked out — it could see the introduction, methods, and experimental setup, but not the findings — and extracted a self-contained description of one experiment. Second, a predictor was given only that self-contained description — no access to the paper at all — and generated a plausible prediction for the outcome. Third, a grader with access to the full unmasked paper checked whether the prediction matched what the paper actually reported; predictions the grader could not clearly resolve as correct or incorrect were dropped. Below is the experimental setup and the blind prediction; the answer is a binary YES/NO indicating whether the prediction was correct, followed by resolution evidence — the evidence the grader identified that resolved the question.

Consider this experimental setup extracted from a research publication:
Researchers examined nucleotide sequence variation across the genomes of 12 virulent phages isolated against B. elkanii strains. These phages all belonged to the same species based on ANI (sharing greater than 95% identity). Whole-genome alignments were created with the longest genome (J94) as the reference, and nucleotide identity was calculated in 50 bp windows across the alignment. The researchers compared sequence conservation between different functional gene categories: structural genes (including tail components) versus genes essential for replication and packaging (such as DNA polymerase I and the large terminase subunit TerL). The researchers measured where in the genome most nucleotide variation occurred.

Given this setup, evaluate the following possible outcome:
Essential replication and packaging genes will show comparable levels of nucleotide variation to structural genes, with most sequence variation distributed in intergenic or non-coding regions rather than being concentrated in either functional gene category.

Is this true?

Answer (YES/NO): NO